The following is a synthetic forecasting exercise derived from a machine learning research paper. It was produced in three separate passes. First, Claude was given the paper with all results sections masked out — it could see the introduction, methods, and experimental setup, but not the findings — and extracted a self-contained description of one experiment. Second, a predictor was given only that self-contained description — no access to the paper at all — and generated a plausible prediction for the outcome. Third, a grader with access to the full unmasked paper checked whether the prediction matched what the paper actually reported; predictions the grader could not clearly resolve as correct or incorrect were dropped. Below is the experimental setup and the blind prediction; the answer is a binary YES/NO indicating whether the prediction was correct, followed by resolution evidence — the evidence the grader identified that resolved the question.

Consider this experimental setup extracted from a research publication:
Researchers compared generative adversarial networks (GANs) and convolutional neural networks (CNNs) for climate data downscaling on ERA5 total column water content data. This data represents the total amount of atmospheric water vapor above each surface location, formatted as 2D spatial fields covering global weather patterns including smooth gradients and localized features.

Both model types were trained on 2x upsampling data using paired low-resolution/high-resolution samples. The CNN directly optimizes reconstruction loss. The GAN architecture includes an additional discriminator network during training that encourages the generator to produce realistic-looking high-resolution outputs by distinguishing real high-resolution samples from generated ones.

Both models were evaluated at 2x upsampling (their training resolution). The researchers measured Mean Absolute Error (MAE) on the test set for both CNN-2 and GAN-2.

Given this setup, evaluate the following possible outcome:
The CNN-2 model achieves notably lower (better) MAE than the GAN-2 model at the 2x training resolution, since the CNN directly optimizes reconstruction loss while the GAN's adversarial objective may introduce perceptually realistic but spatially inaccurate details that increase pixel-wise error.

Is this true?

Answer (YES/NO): NO